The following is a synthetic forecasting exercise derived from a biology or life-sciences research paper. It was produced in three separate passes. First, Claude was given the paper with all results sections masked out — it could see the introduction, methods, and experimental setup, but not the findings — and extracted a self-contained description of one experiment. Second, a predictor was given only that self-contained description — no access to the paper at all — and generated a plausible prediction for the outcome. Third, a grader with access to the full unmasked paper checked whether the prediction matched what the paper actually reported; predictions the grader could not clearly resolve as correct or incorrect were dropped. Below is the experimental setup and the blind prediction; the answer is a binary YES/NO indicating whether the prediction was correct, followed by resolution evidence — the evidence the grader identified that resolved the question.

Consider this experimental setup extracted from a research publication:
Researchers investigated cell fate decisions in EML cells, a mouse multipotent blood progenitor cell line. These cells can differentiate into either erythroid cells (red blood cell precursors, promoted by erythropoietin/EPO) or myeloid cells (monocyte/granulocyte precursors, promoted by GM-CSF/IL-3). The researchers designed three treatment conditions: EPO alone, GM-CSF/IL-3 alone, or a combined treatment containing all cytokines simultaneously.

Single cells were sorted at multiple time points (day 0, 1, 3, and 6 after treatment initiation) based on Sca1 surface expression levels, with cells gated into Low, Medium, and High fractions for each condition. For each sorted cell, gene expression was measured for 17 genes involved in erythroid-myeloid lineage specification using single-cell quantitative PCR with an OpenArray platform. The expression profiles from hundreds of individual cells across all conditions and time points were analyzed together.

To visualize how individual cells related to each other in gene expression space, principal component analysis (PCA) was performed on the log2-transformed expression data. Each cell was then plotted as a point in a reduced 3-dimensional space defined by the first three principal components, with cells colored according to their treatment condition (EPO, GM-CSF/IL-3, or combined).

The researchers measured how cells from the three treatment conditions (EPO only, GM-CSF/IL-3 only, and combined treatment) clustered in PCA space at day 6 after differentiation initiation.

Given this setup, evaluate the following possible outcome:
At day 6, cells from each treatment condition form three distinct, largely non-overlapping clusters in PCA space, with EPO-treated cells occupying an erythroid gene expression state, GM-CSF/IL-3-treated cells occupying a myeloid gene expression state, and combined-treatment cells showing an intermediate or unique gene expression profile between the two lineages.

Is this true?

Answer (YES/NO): NO